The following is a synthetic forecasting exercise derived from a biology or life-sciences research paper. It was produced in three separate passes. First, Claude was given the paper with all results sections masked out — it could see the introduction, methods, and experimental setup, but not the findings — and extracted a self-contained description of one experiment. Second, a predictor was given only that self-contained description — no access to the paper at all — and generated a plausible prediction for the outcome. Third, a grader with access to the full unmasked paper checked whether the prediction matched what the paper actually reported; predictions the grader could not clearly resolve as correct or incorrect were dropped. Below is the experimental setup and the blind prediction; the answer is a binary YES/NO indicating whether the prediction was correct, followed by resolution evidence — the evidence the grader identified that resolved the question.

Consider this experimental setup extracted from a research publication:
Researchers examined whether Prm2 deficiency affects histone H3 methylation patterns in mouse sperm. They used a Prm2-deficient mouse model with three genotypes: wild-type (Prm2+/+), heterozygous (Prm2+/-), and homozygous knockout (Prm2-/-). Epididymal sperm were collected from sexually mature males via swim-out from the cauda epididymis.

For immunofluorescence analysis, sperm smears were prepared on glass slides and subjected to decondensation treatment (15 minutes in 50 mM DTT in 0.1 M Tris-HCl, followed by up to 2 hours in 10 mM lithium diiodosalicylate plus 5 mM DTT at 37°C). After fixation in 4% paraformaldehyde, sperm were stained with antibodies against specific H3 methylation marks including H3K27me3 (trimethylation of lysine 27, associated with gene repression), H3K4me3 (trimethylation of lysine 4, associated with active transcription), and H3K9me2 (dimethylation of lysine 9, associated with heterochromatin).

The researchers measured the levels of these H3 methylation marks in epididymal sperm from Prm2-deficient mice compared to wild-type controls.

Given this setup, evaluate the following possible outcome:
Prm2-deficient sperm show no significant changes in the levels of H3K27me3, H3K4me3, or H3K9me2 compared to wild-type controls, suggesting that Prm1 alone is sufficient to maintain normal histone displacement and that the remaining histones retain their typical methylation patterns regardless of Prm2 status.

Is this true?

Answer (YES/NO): YES